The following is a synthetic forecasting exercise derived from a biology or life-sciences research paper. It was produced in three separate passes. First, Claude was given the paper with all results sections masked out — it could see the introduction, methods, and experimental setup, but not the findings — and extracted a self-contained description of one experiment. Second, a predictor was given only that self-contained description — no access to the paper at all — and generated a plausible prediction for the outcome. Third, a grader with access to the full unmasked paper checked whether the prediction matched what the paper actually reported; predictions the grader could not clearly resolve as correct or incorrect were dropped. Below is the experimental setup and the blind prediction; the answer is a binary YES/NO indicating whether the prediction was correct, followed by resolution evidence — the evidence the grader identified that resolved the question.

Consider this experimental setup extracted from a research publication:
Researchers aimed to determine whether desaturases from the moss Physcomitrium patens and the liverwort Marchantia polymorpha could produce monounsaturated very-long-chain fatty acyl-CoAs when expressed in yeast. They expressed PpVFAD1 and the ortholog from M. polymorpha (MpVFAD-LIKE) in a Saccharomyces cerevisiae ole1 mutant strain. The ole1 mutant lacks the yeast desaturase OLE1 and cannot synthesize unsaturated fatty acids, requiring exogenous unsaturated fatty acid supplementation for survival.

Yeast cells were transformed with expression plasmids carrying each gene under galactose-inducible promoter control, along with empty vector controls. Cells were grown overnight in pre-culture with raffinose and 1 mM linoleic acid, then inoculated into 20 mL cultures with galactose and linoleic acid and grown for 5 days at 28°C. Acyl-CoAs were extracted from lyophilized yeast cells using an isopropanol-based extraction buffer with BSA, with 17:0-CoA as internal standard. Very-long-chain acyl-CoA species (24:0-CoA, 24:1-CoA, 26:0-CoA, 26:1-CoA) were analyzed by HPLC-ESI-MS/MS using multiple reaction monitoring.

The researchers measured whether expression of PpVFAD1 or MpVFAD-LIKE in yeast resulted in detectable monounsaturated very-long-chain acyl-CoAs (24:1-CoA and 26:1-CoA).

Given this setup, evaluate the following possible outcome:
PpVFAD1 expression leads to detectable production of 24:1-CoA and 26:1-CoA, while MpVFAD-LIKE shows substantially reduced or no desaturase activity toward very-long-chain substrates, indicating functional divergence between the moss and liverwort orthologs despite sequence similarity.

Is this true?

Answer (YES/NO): NO